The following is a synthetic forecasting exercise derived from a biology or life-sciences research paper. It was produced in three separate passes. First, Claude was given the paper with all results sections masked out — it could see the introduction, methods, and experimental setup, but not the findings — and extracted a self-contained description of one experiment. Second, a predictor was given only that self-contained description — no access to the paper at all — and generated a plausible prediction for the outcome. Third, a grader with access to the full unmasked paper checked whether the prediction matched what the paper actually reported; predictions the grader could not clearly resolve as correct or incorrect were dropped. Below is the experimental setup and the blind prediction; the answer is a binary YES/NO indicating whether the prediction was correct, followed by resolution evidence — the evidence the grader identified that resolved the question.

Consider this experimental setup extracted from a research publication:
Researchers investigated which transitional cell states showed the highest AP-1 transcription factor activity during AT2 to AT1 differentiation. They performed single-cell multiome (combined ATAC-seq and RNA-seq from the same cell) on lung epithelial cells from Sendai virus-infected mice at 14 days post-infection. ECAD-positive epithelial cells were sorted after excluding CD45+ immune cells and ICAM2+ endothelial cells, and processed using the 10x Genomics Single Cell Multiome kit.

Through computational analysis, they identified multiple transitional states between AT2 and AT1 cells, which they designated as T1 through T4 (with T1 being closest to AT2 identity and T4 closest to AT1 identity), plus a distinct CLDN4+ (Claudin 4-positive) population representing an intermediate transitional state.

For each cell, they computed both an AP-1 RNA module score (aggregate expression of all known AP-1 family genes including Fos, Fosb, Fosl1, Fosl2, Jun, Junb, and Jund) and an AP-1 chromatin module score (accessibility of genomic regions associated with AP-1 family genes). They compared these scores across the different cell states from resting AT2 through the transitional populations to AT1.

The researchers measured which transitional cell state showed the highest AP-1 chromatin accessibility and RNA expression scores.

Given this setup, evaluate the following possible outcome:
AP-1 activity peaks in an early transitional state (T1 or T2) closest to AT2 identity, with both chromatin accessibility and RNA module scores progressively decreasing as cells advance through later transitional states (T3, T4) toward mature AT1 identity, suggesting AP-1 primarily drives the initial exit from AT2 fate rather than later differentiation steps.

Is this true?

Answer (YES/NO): NO